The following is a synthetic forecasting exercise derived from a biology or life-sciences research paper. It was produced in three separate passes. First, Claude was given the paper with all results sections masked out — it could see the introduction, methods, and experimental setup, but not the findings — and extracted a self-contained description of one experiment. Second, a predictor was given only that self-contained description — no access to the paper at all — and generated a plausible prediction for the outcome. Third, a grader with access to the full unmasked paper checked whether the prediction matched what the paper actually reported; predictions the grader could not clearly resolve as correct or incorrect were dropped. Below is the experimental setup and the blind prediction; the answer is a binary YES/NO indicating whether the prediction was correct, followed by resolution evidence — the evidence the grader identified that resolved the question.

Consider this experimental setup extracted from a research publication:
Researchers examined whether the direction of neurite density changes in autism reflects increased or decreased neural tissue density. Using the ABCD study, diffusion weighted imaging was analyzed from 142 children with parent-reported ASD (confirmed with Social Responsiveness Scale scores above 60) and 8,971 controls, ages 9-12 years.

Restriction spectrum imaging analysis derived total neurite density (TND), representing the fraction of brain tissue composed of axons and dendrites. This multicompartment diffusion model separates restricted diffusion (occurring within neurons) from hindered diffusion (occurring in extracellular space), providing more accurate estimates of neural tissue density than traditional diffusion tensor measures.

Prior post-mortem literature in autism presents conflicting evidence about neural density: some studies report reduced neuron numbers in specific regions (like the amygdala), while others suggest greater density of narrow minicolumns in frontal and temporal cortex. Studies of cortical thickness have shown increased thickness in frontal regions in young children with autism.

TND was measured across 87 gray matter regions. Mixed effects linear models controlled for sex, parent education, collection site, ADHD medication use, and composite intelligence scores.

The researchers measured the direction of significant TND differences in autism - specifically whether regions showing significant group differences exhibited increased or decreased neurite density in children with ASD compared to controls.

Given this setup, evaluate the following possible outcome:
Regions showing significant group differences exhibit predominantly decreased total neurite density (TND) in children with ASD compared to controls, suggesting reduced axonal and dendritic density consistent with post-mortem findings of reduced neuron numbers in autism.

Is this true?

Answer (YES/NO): YES